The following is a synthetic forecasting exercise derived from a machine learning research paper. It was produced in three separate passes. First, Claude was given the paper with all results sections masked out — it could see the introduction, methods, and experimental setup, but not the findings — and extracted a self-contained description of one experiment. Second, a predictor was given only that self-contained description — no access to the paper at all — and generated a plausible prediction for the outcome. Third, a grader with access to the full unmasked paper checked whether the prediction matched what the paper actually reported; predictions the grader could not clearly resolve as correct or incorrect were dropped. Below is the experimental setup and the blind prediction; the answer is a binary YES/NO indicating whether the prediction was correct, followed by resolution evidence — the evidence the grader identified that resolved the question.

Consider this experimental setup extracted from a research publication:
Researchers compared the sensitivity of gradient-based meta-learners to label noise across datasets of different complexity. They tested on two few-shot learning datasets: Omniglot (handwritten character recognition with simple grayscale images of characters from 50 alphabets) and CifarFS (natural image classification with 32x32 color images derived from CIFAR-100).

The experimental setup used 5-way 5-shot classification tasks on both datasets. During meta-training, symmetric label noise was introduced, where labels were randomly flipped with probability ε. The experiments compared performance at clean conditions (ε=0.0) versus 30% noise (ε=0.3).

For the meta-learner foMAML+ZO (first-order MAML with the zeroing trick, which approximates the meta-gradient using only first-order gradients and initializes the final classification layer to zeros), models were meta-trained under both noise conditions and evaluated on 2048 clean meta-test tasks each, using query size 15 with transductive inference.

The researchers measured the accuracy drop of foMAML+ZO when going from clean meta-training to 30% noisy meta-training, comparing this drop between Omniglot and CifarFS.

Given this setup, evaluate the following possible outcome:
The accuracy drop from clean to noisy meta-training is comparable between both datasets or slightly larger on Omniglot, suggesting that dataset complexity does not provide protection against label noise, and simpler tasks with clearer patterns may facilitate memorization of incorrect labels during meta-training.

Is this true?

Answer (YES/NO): NO